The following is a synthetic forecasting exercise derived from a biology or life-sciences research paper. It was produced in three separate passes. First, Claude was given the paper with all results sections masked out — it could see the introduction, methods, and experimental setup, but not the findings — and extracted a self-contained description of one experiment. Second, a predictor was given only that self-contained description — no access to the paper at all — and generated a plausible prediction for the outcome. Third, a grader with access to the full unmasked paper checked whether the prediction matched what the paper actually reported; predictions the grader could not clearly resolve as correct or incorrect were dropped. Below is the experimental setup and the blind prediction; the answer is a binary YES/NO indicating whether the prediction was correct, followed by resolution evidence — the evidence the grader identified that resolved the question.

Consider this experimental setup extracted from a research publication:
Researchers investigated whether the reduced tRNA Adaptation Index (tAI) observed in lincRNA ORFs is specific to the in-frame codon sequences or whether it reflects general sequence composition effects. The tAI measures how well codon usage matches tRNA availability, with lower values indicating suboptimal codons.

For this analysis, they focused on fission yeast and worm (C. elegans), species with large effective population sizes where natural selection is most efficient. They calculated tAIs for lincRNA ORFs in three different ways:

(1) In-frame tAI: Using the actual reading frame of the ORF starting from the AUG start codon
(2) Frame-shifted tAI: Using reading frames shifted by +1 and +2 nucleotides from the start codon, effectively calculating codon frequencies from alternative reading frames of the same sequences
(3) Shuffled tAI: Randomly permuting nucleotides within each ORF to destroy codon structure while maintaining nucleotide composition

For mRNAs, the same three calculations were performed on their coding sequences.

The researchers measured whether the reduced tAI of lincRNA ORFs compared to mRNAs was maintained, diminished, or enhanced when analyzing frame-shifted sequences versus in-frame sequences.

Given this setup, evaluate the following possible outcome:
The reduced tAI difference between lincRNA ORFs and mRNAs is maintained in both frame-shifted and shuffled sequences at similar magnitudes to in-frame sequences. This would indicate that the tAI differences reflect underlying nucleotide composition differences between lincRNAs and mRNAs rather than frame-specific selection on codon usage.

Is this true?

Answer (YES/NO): NO